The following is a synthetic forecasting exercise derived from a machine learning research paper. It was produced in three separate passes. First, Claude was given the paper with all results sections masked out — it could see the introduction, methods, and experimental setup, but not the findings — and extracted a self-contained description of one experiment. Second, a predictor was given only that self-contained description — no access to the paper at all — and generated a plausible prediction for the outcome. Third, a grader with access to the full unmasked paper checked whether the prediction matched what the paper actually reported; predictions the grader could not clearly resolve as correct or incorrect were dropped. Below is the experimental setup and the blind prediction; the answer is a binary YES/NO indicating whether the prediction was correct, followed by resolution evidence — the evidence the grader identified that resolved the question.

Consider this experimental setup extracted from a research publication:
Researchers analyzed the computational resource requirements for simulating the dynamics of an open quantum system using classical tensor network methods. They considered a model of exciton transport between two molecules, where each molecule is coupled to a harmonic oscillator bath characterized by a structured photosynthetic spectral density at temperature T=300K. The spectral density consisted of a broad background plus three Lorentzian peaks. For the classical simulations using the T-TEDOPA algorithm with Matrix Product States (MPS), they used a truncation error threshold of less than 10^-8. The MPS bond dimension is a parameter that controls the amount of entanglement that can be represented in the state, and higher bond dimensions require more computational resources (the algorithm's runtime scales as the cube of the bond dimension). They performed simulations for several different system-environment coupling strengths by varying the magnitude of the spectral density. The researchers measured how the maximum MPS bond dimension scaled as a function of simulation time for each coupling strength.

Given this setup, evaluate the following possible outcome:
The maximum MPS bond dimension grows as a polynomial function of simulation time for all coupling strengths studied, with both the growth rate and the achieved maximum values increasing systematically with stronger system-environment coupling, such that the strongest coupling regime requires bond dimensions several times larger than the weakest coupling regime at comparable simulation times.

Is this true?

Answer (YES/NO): NO